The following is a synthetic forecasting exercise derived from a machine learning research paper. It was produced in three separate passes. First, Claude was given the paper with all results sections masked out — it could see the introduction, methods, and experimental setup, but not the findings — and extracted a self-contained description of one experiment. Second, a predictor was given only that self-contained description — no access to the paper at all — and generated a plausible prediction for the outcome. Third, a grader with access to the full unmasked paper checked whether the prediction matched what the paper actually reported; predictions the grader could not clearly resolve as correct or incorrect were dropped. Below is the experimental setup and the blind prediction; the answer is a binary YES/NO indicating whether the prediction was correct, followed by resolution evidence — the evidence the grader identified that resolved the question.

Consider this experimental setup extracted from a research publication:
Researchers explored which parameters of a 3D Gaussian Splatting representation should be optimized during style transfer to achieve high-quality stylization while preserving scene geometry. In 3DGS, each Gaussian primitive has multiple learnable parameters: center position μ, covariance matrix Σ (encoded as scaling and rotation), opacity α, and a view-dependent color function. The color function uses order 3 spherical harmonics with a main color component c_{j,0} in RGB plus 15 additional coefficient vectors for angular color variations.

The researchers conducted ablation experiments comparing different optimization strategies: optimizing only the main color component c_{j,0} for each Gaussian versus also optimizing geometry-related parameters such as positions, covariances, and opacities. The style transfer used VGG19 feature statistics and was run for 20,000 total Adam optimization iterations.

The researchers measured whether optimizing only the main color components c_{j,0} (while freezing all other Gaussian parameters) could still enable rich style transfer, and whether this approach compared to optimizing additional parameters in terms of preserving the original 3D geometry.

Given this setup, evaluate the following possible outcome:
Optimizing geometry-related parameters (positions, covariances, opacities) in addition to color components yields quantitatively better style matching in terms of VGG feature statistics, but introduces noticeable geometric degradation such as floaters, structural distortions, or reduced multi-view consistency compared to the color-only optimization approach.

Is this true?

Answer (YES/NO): NO